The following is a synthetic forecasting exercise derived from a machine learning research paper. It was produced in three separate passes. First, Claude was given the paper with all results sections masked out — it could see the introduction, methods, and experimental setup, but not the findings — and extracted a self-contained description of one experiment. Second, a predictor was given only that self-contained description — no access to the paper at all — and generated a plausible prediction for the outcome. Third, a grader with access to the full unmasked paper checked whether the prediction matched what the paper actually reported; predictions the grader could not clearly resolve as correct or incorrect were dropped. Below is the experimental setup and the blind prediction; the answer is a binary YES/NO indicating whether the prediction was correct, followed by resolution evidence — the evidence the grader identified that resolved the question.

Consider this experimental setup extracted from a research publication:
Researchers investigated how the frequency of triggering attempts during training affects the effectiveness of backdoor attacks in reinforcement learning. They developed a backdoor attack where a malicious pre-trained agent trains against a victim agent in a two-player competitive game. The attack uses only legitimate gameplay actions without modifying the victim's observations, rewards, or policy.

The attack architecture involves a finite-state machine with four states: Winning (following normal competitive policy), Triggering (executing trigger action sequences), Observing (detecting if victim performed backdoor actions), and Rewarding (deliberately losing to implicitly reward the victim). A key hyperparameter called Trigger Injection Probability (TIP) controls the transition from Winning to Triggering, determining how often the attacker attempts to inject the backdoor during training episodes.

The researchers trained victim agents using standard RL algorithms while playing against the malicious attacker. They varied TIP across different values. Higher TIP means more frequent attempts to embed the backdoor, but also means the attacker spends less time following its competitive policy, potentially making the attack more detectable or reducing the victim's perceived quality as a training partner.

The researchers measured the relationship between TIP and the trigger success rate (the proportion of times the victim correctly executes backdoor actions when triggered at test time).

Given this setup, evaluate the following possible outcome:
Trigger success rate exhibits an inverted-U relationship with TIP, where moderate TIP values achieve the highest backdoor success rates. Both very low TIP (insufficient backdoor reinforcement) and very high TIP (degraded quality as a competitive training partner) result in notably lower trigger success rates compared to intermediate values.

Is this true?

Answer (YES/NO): NO